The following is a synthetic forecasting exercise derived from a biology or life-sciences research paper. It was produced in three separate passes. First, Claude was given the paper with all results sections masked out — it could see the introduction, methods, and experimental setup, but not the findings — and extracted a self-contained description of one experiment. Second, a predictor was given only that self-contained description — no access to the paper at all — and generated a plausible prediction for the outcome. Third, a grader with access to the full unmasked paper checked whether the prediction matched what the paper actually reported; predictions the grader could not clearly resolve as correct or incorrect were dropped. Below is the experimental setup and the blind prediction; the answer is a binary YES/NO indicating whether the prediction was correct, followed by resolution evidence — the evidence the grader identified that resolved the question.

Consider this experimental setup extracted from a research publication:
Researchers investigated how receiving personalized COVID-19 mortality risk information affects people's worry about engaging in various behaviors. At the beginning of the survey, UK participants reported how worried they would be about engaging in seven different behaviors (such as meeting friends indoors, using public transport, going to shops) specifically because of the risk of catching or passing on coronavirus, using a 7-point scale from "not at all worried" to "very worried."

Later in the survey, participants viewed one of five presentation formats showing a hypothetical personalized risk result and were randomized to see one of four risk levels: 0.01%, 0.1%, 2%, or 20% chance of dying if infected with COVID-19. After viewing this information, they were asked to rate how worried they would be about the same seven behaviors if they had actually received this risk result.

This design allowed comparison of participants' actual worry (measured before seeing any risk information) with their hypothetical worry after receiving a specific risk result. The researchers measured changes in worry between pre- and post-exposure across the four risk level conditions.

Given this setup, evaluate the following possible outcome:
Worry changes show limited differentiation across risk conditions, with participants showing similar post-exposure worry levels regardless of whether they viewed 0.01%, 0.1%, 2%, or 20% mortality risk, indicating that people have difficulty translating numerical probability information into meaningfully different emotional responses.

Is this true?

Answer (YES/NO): NO